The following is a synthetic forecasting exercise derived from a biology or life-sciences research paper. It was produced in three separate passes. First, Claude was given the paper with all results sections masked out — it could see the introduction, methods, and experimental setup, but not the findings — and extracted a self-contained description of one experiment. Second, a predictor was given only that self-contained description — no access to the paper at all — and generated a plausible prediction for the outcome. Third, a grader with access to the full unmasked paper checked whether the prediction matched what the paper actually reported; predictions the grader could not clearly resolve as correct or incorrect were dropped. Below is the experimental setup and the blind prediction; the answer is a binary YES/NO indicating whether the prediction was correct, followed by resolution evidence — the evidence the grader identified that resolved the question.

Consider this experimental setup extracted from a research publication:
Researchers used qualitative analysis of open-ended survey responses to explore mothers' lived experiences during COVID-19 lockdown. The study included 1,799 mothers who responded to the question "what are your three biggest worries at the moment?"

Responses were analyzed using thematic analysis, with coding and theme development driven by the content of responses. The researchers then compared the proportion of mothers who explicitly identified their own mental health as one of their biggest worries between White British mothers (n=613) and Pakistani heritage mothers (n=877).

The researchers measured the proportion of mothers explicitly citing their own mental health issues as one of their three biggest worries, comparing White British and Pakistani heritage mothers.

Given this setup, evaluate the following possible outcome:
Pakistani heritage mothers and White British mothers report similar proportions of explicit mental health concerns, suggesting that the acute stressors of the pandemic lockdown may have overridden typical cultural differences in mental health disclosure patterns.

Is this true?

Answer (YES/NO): NO